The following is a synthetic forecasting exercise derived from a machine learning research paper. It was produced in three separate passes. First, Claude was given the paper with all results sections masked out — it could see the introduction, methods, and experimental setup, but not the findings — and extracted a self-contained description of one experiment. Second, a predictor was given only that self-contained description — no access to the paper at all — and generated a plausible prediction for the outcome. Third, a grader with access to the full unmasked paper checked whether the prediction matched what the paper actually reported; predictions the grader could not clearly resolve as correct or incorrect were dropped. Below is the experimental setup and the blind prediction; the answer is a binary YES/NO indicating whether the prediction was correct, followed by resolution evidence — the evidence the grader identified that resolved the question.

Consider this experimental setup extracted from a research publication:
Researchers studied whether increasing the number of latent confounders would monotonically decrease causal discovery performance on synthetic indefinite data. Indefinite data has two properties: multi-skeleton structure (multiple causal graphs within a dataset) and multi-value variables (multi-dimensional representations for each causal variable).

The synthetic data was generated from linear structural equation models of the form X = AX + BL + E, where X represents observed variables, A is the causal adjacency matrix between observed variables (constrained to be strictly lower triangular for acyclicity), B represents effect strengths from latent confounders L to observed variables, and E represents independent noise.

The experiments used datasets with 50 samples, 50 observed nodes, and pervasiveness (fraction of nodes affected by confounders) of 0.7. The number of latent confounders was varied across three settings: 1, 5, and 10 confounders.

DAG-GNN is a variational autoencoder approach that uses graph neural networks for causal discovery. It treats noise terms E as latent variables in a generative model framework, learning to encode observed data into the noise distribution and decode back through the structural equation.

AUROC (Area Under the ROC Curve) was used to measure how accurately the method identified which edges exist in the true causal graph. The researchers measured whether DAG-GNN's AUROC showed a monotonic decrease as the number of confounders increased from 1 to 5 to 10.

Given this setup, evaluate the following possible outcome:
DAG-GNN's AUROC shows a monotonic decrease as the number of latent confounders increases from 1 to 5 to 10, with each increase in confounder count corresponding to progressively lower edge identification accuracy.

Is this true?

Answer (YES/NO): NO